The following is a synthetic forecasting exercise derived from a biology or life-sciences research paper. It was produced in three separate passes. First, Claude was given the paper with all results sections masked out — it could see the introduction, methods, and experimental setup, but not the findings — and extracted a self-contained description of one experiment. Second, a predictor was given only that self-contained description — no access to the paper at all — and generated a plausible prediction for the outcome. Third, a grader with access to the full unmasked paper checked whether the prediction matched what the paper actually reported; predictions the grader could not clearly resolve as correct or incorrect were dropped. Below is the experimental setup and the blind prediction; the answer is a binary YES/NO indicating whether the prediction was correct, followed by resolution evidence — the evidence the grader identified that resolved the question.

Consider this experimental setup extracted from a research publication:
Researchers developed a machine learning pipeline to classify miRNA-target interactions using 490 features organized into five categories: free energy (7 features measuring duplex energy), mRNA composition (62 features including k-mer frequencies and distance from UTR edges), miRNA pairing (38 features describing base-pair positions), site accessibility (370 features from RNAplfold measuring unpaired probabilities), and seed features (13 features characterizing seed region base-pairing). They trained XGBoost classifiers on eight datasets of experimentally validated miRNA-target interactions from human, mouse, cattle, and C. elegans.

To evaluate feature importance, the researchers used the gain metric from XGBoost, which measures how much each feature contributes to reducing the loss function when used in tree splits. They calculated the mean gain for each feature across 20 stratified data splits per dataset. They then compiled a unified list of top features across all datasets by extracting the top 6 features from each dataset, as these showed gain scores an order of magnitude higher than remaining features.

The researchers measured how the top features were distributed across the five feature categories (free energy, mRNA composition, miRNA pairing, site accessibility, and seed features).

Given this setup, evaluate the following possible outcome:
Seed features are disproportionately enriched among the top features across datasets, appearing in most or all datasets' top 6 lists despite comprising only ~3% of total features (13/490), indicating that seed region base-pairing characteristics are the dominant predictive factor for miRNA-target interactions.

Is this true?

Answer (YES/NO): YES